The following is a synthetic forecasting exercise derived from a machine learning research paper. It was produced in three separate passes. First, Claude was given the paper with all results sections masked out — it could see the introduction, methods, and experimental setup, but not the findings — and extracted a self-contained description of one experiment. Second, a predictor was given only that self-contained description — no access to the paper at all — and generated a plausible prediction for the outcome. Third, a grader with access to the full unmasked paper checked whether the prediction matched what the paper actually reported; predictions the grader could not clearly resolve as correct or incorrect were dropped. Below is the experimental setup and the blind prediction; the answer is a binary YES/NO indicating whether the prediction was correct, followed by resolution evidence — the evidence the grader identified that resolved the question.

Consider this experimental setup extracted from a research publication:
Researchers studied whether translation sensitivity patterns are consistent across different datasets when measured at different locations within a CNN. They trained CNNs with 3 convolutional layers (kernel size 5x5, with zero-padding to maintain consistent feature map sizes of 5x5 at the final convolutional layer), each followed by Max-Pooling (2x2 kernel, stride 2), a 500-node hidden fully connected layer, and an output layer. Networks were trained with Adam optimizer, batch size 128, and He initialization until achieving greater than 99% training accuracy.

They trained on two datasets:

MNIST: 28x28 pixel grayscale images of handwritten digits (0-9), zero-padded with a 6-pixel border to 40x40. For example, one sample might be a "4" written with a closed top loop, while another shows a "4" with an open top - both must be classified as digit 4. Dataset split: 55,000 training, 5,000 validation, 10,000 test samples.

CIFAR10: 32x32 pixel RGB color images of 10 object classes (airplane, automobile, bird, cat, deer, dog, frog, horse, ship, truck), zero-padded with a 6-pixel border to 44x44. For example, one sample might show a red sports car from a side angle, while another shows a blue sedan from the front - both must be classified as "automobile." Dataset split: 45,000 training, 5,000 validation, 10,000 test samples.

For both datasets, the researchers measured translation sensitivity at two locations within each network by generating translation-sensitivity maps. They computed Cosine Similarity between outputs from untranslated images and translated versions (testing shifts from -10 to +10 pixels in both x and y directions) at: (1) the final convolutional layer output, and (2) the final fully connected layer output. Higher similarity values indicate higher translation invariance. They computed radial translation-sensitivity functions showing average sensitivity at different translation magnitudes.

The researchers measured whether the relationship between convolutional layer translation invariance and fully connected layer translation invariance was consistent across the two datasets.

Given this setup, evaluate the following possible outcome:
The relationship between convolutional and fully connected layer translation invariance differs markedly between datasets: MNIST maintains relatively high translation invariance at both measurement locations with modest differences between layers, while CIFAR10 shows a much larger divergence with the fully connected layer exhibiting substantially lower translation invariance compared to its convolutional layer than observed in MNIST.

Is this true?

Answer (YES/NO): NO